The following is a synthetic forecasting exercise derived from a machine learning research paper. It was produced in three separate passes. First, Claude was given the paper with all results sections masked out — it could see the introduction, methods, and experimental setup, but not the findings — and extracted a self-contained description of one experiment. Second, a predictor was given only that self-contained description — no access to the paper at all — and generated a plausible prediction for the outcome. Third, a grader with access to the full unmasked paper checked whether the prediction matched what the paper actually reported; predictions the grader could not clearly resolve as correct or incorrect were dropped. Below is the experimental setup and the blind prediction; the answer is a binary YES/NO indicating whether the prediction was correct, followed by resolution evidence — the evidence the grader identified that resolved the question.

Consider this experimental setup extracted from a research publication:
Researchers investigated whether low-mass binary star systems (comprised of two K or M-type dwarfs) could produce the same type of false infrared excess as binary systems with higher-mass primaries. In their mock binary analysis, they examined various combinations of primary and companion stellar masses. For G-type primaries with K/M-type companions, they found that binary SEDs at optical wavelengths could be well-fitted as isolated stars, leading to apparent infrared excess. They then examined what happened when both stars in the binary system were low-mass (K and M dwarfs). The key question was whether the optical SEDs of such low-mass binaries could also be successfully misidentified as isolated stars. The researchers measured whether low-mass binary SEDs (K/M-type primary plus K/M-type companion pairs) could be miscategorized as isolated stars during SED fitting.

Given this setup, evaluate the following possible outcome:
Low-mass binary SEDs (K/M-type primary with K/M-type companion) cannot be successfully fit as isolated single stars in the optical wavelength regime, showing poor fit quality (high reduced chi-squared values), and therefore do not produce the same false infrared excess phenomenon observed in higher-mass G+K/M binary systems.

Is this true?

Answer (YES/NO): YES